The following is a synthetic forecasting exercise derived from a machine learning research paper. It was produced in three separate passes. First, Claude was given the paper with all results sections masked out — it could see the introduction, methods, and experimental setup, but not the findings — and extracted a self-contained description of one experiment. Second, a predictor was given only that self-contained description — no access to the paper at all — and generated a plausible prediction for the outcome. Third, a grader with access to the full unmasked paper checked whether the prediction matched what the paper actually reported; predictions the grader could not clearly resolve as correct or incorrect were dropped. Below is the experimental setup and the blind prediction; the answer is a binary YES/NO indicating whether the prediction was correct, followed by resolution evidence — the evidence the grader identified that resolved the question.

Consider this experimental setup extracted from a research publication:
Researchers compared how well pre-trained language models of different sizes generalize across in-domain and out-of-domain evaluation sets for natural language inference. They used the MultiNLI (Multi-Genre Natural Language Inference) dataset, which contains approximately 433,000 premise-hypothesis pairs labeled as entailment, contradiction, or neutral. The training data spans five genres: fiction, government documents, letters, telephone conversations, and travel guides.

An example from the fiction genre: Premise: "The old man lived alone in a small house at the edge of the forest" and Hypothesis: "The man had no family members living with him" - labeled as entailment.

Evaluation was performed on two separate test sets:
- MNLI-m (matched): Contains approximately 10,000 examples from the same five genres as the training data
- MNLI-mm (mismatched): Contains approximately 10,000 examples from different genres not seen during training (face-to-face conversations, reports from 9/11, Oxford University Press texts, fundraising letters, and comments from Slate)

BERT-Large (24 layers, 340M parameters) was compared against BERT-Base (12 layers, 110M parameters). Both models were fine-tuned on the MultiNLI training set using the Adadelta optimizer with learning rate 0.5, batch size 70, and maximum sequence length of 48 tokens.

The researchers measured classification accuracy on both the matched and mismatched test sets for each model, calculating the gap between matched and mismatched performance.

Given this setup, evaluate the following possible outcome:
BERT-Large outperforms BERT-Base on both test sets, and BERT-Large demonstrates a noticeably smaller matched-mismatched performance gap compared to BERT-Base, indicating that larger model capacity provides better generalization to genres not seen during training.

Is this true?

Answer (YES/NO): NO